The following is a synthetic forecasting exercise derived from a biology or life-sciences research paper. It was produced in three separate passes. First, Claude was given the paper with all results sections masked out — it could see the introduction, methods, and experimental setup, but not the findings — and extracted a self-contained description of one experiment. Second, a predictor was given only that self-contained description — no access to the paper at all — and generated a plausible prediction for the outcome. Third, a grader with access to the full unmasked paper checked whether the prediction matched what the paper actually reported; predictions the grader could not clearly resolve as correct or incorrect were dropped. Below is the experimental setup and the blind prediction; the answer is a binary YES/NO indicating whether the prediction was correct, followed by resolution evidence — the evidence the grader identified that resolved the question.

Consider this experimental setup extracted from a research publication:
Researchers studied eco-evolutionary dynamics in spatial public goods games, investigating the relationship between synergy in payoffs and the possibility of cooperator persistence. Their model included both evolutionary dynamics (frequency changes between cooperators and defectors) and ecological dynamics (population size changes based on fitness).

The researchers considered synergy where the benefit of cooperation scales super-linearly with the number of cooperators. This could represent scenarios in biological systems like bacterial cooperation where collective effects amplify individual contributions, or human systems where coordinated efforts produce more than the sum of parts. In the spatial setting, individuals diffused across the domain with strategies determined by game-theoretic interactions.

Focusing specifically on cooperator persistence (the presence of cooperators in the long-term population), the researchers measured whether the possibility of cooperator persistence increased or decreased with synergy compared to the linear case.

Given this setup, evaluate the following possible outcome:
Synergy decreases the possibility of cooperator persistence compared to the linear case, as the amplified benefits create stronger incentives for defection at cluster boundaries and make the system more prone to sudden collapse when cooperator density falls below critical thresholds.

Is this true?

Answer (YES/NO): NO